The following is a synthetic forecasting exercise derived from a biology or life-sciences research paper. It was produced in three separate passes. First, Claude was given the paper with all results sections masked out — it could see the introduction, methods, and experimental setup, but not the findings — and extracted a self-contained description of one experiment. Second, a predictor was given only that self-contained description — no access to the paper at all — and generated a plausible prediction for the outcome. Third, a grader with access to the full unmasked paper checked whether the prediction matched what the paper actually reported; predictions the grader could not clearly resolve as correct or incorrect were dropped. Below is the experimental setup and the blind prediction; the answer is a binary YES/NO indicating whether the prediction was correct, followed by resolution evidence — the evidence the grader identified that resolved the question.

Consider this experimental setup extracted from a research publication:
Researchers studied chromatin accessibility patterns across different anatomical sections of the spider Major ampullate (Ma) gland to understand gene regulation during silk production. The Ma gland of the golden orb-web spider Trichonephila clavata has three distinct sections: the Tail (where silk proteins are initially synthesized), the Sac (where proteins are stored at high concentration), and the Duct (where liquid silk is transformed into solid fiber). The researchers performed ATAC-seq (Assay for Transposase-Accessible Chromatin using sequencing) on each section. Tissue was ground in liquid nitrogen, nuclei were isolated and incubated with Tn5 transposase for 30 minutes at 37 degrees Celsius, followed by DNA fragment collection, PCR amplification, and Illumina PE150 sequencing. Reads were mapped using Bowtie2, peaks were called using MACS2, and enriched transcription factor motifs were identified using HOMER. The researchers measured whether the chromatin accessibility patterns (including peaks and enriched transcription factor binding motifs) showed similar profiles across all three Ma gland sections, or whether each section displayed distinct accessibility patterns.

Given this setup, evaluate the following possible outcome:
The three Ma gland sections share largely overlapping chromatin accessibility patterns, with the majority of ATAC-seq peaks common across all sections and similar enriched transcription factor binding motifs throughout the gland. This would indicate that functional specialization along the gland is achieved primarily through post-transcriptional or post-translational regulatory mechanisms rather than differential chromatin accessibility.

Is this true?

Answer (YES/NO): NO